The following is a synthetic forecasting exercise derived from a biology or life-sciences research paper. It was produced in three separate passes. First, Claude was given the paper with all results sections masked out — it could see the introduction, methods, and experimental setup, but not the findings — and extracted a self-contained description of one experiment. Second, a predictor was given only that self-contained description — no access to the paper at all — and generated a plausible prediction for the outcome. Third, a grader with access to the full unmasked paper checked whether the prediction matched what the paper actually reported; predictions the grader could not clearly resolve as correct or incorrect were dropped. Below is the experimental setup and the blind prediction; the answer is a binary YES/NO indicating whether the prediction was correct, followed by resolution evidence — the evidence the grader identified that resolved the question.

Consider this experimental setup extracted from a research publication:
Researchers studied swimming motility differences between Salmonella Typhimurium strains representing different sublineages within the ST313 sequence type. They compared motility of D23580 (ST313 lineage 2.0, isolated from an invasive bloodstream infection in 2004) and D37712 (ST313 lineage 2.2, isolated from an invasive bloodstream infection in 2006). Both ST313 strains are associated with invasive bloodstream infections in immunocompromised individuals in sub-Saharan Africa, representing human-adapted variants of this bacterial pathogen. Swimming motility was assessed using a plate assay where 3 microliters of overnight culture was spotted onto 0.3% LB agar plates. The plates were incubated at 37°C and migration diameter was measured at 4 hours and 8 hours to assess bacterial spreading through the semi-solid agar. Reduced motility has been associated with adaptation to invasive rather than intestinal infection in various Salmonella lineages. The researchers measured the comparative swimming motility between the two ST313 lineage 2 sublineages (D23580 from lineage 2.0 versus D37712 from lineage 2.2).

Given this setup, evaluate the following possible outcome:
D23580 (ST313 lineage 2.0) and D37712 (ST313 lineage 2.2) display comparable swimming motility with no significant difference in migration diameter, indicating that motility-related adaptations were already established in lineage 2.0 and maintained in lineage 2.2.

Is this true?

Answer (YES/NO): NO